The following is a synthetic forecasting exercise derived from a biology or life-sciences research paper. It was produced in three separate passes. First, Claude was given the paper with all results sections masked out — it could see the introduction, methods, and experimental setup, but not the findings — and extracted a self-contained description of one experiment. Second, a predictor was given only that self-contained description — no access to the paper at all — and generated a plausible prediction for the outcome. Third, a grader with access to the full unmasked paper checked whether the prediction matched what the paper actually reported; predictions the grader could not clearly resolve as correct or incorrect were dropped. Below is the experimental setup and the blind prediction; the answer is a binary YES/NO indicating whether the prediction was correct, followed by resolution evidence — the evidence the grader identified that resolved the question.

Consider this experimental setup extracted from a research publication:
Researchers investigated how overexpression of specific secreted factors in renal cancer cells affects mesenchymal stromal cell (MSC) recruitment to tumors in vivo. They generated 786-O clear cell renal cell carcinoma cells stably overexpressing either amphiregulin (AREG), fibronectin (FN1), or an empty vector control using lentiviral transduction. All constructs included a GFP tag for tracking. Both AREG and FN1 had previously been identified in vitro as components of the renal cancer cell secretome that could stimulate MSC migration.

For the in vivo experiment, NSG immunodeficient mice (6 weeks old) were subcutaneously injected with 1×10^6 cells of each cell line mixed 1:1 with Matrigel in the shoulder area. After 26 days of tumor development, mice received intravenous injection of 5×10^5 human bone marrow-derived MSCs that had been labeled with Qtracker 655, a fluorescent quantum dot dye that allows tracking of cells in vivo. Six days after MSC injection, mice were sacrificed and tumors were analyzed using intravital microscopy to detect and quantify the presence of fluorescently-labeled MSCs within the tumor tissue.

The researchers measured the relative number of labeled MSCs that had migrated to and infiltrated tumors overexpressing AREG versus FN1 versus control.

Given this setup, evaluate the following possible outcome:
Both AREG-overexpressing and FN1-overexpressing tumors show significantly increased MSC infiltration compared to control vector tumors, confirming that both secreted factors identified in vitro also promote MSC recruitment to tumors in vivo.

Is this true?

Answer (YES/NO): NO